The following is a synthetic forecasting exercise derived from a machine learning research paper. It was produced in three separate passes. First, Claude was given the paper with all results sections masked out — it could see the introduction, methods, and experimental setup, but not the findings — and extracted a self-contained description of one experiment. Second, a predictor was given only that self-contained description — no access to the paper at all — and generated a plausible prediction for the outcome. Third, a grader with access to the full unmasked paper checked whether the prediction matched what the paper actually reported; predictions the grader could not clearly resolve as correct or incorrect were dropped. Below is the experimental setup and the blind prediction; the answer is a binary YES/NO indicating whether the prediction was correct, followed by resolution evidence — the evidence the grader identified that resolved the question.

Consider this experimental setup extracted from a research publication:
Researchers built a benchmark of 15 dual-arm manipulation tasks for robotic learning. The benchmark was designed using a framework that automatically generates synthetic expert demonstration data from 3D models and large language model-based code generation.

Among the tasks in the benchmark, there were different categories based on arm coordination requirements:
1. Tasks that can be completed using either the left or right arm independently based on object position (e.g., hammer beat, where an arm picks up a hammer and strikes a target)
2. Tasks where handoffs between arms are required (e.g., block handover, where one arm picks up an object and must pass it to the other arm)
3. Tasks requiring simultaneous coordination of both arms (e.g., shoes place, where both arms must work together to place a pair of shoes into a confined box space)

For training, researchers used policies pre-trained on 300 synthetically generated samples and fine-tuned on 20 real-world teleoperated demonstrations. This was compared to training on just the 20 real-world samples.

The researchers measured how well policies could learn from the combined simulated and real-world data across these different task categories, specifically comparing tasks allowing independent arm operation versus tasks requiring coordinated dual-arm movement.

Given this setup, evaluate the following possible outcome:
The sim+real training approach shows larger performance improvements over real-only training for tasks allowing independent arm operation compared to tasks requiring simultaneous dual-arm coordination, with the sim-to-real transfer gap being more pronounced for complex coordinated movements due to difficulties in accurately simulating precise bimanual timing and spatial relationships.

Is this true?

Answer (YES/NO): YES